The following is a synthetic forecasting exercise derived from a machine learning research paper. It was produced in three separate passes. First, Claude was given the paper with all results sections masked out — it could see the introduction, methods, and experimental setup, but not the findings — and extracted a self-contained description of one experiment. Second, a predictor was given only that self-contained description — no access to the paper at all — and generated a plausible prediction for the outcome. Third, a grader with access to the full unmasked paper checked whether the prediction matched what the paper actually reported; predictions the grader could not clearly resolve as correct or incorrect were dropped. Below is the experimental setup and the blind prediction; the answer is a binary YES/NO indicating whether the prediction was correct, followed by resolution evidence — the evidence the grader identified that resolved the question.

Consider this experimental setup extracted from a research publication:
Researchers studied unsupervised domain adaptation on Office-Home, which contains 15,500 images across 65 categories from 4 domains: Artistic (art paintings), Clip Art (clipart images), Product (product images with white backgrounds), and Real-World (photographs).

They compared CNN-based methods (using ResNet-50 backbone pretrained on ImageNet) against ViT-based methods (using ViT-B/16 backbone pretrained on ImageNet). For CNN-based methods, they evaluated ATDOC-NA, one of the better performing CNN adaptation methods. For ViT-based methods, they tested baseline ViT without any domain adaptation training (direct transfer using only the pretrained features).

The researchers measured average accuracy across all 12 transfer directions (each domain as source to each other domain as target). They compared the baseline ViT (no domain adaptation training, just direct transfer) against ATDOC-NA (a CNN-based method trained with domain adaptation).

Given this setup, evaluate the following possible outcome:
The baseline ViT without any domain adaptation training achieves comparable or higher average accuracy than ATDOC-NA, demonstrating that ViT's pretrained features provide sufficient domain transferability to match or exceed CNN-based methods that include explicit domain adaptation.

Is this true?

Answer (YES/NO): YES